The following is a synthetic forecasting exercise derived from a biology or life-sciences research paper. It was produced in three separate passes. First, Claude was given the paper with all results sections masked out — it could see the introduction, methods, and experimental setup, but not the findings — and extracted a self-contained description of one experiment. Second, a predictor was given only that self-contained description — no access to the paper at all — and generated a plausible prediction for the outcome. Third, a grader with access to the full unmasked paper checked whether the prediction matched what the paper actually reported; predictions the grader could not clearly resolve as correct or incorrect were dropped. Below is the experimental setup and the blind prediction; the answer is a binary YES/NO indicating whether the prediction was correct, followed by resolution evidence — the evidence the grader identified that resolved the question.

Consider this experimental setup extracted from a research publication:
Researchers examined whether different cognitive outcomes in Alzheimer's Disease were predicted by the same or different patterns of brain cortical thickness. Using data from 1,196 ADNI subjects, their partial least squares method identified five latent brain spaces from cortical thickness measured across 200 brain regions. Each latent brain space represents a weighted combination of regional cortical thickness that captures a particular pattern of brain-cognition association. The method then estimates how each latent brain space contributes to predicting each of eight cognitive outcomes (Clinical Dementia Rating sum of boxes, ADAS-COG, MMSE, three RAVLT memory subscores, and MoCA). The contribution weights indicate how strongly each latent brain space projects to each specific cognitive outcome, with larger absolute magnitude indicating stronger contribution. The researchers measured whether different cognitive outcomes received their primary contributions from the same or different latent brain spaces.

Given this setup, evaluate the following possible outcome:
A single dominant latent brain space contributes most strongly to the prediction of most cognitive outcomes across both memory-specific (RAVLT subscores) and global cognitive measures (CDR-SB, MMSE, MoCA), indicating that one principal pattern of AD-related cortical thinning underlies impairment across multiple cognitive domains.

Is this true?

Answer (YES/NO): NO